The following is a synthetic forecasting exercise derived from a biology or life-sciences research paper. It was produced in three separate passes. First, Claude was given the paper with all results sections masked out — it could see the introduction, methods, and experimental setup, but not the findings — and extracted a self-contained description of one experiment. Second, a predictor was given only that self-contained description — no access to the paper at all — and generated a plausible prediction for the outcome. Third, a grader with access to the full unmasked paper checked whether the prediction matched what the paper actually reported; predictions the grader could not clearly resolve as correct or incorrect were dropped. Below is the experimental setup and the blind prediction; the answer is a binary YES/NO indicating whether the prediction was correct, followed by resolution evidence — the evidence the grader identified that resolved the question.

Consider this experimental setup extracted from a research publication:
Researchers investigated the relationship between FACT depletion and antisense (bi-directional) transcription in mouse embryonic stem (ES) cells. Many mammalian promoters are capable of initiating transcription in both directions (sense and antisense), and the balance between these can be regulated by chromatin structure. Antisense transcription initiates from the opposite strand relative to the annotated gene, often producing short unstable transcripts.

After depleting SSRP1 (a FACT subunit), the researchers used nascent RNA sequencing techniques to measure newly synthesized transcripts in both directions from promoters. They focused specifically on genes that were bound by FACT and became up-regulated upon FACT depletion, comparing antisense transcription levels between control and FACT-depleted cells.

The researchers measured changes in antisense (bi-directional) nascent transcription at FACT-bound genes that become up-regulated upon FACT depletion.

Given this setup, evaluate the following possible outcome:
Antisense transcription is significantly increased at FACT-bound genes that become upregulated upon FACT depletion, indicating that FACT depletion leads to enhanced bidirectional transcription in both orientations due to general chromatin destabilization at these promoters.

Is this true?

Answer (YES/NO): YES